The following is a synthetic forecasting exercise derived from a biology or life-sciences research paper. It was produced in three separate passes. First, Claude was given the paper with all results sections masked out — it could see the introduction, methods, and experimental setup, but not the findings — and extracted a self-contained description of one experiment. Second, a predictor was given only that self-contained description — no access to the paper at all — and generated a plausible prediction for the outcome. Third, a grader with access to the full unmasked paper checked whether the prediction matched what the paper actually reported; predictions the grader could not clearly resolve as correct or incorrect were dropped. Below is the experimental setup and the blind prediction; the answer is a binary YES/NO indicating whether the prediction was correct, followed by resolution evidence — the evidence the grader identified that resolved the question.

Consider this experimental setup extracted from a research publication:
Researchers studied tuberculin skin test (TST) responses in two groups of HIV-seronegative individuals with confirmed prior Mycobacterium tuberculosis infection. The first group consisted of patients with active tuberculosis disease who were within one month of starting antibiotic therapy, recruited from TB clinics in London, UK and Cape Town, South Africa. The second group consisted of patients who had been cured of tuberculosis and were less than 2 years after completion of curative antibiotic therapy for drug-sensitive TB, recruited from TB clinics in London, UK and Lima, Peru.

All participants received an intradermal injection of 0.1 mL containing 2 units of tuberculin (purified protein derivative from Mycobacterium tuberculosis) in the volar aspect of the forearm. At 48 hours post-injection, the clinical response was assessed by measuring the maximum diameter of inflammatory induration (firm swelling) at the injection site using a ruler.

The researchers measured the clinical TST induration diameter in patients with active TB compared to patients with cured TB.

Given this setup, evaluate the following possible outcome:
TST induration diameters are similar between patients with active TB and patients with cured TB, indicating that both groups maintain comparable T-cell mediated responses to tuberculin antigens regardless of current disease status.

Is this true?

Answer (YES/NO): YES